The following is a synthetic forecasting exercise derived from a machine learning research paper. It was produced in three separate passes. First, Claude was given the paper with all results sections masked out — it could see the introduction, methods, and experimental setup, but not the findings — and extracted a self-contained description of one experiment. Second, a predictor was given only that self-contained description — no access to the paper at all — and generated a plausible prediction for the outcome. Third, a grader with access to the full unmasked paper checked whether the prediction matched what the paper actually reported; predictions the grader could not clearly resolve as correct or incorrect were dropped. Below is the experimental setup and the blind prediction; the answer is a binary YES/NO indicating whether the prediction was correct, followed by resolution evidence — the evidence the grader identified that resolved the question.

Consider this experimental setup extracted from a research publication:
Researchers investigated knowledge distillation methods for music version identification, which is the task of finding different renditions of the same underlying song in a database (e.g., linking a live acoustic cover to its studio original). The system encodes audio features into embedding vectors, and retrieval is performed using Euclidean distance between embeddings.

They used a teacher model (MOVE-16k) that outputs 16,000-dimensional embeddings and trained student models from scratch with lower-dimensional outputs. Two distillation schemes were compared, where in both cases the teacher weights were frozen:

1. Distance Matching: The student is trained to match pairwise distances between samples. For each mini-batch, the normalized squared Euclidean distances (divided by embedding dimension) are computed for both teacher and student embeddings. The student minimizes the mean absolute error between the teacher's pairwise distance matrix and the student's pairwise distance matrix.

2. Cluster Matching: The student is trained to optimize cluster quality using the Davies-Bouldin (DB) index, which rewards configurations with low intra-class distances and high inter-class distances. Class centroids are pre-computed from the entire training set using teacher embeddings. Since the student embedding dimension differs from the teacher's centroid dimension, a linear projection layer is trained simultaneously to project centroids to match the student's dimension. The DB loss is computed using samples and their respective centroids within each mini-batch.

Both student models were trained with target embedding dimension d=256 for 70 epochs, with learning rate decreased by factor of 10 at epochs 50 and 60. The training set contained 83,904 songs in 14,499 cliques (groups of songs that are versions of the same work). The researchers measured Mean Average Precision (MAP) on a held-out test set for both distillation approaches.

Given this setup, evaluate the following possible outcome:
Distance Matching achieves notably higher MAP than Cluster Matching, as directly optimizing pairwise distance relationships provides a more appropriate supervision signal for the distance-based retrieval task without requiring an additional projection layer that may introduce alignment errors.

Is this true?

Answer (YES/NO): YES